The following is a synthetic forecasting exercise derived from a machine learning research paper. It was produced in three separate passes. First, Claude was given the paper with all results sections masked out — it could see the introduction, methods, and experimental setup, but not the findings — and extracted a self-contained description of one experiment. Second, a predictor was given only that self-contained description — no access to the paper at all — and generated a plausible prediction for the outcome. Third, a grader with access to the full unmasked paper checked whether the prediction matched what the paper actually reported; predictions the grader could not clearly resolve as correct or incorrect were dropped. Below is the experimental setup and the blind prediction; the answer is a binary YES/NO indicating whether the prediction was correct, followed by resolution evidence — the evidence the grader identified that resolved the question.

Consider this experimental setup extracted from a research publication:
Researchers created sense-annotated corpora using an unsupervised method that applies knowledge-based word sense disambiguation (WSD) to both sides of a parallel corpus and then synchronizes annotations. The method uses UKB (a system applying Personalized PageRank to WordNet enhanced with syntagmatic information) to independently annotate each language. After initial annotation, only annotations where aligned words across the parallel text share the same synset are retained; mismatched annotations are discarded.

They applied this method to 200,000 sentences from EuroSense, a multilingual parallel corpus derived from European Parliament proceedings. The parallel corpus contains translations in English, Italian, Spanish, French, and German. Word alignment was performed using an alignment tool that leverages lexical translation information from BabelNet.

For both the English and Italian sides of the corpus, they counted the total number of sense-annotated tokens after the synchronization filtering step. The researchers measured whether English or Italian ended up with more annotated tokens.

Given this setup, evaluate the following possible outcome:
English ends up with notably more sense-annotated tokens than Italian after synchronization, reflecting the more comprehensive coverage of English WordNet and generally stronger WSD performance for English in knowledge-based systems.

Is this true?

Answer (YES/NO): NO